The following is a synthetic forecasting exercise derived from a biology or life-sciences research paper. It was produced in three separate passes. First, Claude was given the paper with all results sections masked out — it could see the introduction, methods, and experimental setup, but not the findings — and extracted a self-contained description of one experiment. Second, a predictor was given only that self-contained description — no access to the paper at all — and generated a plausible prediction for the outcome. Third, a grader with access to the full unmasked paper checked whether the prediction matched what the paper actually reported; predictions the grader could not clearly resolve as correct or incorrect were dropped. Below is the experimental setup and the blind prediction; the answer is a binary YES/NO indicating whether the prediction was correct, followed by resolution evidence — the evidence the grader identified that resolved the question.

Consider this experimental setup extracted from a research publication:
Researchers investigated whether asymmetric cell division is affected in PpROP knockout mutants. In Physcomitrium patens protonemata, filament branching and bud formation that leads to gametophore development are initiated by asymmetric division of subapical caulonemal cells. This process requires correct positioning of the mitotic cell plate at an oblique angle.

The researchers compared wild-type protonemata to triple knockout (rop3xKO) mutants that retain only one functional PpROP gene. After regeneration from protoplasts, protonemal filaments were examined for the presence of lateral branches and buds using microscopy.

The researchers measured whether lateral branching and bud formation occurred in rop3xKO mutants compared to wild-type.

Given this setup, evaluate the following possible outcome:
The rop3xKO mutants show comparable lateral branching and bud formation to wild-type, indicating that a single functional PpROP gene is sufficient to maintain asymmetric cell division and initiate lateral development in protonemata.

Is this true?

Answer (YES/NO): NO